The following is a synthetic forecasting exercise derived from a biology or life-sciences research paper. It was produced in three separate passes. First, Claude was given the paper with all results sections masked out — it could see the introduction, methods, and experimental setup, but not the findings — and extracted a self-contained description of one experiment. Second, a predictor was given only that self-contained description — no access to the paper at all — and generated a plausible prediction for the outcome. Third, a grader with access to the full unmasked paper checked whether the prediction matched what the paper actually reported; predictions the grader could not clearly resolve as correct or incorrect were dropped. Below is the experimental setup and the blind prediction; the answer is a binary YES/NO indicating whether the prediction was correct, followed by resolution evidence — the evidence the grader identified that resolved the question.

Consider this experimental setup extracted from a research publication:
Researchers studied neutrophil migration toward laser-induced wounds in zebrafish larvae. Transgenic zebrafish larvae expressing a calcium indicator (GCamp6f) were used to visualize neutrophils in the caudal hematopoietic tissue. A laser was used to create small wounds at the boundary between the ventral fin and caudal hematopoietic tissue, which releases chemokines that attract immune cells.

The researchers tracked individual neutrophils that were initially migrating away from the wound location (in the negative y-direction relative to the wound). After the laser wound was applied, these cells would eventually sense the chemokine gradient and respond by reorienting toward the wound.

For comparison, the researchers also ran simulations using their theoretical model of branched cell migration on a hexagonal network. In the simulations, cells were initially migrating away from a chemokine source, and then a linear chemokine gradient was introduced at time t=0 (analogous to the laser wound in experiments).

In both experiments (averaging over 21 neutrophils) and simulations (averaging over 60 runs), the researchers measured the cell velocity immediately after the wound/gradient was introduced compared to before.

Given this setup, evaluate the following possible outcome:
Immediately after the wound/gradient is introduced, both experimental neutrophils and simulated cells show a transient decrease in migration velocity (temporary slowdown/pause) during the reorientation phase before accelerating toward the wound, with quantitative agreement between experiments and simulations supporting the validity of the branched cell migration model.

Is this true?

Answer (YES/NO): YES